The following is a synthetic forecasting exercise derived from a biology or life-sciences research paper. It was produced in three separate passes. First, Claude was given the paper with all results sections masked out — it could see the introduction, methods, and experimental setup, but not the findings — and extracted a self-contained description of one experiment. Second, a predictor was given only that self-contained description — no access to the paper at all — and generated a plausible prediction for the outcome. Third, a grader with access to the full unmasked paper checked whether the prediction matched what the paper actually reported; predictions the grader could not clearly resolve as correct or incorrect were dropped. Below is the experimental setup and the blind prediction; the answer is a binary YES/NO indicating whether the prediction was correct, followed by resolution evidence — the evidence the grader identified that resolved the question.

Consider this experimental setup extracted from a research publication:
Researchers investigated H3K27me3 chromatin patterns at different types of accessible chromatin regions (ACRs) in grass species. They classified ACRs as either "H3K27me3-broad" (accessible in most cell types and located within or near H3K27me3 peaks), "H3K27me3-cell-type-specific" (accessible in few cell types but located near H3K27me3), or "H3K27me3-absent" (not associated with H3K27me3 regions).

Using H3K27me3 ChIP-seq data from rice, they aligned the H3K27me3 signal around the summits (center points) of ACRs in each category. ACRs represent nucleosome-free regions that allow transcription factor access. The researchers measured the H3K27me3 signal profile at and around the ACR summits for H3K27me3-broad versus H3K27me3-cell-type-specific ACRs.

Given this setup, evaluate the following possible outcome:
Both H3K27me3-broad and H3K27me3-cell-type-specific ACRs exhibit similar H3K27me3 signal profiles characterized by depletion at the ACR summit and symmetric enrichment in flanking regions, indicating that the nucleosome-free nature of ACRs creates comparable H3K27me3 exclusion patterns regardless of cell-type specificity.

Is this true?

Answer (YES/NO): NO